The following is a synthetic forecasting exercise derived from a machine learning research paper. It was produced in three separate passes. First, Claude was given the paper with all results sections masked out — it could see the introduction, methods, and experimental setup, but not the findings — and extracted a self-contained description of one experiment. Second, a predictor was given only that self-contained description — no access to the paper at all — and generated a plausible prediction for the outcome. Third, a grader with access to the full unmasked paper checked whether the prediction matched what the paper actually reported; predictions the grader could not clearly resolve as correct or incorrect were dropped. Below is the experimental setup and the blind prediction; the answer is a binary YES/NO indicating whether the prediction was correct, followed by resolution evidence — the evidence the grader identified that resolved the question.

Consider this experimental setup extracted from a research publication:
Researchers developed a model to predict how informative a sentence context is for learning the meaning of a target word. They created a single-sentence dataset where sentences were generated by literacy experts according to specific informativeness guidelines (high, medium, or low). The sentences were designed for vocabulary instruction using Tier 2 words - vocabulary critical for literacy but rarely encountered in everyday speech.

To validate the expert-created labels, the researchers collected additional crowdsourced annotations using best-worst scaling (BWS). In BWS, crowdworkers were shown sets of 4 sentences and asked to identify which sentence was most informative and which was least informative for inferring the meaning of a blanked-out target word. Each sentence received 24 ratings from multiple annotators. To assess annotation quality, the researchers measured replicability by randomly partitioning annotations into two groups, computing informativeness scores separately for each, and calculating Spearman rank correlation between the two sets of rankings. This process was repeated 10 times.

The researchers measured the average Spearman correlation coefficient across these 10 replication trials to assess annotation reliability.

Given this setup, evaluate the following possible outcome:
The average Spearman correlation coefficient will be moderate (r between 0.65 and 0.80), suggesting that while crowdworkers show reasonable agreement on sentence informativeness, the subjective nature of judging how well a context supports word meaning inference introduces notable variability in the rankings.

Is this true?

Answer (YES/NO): NO